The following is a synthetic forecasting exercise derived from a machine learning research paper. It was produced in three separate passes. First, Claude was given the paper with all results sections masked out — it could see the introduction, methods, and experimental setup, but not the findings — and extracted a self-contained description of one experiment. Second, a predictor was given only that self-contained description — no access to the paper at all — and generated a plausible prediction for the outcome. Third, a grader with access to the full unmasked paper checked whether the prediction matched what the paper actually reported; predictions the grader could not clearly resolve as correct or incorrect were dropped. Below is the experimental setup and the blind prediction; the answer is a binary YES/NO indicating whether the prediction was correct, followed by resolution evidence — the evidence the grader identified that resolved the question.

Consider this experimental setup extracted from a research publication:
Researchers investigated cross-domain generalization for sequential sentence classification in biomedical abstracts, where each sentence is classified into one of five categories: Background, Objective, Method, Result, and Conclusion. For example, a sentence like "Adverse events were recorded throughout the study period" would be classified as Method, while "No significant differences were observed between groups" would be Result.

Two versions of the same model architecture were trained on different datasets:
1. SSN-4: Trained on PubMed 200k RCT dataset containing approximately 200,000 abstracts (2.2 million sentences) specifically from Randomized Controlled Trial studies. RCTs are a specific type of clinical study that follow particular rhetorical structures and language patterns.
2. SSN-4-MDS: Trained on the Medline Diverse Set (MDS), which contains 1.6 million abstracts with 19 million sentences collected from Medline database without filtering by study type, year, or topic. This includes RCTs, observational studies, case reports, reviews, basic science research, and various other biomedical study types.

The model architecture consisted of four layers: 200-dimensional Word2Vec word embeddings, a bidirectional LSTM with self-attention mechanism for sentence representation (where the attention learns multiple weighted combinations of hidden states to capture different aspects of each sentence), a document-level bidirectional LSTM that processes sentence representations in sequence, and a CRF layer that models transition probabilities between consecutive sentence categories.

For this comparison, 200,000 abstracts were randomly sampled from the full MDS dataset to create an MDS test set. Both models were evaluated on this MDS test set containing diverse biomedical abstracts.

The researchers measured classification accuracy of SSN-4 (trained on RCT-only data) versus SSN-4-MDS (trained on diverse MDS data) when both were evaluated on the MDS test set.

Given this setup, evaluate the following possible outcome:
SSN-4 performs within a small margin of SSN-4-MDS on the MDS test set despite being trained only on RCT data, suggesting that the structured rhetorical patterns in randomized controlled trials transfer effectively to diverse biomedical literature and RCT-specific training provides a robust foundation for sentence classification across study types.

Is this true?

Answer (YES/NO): NO